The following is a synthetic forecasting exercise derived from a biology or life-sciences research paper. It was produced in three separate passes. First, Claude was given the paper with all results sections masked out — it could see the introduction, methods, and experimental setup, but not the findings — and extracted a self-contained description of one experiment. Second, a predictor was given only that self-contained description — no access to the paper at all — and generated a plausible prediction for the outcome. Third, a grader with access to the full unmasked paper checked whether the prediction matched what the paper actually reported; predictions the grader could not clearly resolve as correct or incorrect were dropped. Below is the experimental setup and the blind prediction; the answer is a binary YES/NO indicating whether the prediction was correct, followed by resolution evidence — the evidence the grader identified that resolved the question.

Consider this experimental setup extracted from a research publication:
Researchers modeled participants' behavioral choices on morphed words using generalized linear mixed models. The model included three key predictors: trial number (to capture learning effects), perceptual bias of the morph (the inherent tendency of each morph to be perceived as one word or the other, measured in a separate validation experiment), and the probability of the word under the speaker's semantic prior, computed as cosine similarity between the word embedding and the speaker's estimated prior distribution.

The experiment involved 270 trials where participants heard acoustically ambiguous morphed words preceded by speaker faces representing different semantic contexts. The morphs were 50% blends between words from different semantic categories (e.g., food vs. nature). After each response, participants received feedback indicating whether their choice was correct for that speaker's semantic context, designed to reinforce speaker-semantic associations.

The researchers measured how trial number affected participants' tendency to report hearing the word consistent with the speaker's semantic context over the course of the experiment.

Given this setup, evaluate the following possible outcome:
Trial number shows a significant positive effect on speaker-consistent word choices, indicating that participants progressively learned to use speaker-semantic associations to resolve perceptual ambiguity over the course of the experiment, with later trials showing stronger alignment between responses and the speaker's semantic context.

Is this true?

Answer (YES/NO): YES